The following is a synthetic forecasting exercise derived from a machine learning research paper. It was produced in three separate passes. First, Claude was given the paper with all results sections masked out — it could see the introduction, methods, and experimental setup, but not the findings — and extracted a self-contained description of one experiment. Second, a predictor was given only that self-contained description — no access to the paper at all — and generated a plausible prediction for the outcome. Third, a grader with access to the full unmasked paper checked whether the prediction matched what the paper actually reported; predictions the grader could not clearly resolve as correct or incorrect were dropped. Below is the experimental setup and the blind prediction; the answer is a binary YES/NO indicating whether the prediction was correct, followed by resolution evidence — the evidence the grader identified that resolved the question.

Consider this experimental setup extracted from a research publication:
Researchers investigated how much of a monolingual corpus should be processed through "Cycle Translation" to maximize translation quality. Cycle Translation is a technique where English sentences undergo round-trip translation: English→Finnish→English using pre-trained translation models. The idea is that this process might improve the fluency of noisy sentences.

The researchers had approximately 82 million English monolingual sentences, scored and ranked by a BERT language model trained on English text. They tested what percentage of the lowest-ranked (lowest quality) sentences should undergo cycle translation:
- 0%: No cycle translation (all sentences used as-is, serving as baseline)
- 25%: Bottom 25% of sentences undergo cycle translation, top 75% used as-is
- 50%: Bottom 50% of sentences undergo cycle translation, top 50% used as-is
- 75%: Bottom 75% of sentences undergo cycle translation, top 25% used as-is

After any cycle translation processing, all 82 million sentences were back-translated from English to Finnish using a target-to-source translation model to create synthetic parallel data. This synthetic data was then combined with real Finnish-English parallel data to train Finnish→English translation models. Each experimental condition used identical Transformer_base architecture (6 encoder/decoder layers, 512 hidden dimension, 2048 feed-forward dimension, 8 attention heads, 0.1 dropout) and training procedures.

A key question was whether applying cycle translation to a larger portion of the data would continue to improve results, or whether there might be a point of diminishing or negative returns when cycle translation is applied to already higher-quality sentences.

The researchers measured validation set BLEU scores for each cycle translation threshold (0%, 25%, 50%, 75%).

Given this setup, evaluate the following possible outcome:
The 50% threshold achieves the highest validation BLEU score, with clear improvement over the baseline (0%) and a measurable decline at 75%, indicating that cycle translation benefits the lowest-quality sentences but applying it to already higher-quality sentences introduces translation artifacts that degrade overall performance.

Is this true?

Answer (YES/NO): YES